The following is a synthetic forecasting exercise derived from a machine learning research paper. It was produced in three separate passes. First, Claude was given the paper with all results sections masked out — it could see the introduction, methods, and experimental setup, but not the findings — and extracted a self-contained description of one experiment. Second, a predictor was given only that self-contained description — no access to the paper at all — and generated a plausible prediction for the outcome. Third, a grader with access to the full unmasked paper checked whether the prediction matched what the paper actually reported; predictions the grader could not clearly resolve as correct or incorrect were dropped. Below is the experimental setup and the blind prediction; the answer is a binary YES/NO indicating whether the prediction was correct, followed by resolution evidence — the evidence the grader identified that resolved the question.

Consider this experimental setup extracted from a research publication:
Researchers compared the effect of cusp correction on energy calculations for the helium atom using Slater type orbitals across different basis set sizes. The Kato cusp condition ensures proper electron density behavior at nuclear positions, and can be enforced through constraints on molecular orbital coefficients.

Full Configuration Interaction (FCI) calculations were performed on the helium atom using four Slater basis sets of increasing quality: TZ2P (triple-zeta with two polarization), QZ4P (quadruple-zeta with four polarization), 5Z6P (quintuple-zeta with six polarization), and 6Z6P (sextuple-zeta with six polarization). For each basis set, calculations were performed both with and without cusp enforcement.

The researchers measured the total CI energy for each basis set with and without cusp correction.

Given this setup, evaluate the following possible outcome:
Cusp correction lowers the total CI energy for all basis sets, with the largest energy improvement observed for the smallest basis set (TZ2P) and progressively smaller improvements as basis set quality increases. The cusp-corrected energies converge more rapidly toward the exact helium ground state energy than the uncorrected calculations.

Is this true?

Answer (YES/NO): NO